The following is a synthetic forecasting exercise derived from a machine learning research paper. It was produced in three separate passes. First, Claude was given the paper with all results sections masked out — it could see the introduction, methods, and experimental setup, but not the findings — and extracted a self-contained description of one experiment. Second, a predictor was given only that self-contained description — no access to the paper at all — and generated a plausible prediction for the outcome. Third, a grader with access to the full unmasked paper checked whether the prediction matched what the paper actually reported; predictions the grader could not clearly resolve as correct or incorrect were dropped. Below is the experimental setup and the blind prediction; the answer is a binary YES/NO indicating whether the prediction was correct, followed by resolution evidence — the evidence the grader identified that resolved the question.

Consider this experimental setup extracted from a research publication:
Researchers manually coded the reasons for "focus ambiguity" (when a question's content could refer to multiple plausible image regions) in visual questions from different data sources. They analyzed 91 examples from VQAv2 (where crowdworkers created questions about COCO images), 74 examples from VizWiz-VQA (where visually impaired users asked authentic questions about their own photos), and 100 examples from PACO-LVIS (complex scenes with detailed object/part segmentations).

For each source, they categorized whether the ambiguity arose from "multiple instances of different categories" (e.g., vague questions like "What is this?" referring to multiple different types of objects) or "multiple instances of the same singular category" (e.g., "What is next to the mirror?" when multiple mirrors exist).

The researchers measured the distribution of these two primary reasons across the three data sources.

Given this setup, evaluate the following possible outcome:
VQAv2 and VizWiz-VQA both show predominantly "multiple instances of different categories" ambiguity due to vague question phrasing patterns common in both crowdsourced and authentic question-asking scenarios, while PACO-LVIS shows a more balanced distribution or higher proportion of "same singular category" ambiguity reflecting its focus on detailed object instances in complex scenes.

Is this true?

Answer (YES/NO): NO